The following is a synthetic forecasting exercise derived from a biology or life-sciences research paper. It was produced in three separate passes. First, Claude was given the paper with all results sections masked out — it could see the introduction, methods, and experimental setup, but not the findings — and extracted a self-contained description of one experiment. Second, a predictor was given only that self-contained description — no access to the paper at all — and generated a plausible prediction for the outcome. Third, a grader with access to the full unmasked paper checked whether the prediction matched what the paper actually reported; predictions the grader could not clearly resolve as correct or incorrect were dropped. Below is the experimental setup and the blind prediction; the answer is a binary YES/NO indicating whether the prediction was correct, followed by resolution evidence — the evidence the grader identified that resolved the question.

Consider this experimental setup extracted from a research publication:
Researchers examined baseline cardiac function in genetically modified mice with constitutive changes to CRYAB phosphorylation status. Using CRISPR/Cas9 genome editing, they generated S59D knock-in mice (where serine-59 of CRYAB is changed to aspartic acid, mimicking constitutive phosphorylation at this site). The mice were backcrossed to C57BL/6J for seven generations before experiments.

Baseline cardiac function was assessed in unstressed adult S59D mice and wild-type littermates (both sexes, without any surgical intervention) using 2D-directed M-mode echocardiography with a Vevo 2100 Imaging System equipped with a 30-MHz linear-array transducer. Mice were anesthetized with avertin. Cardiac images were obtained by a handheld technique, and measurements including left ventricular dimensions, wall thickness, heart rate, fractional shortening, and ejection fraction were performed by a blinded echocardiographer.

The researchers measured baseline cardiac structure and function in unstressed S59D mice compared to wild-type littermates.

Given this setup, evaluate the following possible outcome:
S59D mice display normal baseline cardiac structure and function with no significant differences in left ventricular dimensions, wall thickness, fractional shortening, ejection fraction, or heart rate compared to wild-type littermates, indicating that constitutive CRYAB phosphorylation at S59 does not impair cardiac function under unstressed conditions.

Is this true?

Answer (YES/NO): YES